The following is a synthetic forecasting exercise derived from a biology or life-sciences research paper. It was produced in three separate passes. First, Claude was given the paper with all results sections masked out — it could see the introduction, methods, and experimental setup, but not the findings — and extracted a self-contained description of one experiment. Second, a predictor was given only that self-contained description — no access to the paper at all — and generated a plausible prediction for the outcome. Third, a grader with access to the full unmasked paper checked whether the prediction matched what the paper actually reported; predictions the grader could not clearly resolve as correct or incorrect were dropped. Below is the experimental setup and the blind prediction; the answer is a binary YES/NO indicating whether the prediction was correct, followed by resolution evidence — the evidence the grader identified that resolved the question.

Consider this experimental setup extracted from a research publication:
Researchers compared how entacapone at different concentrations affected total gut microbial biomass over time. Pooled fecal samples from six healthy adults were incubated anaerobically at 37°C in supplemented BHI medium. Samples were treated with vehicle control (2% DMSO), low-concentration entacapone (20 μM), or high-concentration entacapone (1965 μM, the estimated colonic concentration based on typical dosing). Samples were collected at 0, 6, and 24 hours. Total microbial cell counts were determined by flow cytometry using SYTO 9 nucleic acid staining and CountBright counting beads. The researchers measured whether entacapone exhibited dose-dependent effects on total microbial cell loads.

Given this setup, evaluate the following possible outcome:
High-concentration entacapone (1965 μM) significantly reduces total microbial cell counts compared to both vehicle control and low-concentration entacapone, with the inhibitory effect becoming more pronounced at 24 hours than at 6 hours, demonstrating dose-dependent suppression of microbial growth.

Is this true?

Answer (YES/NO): YES